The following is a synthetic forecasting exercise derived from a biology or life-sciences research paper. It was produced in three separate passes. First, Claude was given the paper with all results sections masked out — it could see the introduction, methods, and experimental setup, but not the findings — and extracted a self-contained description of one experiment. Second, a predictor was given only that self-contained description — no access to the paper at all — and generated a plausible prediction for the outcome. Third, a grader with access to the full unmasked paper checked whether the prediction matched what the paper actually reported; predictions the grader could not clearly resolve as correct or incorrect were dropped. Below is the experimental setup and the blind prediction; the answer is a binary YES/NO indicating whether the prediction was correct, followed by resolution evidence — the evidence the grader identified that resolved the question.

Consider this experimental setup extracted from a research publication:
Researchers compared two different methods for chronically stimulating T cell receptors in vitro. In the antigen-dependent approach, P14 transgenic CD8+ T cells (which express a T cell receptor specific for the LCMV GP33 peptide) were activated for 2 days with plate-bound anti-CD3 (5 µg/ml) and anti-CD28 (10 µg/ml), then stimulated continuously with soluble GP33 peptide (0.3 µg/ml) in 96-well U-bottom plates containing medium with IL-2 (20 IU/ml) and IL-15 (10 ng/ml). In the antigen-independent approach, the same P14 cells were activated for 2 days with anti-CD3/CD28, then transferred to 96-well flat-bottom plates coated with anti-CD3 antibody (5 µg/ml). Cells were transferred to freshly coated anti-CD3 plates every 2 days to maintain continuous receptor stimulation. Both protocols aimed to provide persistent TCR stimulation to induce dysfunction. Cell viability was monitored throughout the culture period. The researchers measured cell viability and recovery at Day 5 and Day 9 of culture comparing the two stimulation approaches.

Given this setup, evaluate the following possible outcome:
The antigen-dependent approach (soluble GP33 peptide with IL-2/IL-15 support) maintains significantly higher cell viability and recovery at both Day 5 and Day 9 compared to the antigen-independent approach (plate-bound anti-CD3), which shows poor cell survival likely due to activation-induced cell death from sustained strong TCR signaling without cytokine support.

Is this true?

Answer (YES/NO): NO